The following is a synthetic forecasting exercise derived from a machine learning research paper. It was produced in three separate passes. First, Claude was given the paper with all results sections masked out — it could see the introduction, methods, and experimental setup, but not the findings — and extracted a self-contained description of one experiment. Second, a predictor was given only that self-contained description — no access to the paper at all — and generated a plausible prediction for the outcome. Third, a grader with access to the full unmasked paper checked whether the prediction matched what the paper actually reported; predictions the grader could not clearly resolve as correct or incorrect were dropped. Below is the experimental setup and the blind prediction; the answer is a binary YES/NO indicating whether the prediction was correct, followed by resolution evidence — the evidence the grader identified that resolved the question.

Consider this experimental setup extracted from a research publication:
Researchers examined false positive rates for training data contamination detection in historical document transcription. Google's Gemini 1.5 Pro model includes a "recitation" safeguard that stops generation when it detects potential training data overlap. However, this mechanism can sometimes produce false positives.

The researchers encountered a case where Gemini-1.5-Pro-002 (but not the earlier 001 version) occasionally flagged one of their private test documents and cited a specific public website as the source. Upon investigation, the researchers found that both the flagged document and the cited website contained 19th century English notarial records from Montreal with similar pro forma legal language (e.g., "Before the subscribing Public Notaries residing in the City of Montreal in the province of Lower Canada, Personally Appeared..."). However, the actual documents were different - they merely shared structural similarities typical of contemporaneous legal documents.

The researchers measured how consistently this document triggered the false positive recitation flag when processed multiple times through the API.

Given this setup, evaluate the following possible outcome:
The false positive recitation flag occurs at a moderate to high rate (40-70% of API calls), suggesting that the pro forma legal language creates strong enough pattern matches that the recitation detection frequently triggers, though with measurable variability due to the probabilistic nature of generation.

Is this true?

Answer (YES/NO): NO